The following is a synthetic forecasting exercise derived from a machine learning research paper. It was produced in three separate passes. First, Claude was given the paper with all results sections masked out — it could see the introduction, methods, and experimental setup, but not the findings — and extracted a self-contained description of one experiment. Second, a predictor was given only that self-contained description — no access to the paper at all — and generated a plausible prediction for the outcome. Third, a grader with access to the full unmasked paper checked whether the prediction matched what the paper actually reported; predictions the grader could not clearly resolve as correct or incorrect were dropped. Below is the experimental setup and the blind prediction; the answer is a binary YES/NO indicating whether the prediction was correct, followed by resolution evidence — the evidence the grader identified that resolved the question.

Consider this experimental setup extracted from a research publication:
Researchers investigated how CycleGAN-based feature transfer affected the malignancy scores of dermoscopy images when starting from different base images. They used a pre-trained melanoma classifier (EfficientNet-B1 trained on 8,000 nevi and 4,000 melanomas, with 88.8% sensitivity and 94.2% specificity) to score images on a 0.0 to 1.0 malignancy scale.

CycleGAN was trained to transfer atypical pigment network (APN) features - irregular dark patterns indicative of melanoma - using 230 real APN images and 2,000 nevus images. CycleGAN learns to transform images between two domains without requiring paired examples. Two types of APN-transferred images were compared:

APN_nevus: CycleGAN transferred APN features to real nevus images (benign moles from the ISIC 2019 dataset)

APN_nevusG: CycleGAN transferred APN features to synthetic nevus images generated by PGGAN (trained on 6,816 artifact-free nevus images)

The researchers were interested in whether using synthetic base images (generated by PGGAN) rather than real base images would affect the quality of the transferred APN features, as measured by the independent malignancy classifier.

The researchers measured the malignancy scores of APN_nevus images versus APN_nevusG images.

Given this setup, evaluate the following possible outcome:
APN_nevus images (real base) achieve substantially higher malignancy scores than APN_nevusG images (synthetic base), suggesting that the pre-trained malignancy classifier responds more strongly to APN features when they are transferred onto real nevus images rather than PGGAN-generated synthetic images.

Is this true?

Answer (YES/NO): NO